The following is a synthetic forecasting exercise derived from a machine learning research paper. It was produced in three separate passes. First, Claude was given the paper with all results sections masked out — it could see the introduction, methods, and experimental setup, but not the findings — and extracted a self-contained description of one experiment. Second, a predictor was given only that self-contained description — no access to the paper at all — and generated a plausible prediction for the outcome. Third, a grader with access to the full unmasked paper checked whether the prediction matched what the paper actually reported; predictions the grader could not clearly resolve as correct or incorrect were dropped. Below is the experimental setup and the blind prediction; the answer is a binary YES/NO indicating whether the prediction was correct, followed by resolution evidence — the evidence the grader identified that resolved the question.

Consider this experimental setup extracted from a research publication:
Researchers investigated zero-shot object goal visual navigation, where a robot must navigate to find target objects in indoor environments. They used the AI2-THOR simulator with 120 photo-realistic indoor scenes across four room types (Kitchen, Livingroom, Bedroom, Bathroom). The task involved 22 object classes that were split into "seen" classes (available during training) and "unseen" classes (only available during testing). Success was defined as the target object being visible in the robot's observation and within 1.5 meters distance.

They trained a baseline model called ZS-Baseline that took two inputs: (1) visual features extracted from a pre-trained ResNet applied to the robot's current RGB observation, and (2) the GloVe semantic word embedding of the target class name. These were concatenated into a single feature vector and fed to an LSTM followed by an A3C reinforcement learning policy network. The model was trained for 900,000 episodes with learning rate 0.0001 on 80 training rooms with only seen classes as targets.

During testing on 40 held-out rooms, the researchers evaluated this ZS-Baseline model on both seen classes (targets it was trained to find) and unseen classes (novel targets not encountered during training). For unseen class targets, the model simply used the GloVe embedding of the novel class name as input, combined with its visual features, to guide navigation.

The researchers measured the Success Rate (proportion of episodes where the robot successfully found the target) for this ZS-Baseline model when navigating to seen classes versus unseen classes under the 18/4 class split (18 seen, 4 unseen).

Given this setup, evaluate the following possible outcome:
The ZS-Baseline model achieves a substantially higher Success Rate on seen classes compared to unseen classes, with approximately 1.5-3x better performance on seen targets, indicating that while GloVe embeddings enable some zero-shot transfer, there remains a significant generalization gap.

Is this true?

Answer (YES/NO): NO